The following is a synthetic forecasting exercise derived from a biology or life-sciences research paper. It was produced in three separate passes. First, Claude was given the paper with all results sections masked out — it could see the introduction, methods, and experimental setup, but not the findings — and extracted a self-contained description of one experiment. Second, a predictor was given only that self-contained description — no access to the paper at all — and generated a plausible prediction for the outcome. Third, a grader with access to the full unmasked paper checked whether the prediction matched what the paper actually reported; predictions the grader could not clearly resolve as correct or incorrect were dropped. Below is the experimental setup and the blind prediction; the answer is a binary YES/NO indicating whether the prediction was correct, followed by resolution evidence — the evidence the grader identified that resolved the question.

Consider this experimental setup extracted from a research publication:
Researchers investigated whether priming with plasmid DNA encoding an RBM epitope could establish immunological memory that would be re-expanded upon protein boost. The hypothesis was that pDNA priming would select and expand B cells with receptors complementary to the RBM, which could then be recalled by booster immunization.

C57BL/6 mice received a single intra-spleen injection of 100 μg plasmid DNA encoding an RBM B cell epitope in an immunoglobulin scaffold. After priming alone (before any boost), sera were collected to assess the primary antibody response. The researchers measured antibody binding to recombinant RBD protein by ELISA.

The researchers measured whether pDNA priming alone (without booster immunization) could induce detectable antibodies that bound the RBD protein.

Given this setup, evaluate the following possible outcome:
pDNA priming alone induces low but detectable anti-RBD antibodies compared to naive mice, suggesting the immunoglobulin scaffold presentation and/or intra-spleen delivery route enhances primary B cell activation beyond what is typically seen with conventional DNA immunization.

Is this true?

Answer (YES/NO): NO